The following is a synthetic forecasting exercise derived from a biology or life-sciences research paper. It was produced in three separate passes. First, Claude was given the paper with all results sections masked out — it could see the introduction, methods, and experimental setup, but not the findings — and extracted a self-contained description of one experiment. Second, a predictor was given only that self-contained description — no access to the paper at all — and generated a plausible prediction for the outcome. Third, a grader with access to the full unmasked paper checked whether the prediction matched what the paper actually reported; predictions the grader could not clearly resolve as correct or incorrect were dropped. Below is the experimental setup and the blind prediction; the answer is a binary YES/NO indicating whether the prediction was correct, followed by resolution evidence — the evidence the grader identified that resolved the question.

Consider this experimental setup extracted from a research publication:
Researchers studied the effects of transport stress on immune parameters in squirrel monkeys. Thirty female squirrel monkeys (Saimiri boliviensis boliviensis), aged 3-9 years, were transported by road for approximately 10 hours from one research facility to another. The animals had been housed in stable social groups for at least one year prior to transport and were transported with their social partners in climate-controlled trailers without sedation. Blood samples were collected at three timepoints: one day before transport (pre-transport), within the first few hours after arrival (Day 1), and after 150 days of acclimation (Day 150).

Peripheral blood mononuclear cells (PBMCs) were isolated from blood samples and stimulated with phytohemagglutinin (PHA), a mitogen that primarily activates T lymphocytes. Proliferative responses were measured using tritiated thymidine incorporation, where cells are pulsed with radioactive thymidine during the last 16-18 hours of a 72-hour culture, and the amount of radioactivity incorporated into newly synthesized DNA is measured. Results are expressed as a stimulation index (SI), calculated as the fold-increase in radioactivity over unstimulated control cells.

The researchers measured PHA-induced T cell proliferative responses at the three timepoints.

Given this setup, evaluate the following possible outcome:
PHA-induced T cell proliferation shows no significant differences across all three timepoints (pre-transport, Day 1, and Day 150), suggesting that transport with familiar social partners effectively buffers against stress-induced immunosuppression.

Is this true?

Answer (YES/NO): NO